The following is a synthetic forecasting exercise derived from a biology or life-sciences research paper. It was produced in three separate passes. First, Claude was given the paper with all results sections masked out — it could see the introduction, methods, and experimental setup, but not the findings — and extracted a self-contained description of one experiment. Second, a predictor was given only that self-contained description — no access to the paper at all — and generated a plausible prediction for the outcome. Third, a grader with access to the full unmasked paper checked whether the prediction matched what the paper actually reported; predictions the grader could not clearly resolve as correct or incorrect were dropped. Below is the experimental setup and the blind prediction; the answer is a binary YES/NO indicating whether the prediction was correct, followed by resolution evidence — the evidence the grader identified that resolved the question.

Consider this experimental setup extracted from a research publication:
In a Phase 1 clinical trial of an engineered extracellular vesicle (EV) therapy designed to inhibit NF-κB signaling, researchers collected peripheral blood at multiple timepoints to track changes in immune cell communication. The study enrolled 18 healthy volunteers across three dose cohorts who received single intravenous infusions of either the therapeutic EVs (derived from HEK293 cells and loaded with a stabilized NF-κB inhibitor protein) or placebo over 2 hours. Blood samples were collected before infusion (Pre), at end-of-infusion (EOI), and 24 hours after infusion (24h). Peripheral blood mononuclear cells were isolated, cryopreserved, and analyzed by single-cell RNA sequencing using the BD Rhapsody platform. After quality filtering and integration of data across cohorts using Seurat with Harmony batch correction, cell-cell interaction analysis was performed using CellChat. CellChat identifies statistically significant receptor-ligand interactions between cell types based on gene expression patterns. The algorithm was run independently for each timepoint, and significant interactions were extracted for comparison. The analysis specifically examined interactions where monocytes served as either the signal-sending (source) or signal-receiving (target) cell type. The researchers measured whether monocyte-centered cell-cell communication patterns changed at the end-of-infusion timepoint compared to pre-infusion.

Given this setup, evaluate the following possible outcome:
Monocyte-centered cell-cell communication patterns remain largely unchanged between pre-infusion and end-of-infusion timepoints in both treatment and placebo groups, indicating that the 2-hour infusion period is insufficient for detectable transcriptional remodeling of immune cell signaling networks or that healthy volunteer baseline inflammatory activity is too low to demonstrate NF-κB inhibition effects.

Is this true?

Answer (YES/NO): NO